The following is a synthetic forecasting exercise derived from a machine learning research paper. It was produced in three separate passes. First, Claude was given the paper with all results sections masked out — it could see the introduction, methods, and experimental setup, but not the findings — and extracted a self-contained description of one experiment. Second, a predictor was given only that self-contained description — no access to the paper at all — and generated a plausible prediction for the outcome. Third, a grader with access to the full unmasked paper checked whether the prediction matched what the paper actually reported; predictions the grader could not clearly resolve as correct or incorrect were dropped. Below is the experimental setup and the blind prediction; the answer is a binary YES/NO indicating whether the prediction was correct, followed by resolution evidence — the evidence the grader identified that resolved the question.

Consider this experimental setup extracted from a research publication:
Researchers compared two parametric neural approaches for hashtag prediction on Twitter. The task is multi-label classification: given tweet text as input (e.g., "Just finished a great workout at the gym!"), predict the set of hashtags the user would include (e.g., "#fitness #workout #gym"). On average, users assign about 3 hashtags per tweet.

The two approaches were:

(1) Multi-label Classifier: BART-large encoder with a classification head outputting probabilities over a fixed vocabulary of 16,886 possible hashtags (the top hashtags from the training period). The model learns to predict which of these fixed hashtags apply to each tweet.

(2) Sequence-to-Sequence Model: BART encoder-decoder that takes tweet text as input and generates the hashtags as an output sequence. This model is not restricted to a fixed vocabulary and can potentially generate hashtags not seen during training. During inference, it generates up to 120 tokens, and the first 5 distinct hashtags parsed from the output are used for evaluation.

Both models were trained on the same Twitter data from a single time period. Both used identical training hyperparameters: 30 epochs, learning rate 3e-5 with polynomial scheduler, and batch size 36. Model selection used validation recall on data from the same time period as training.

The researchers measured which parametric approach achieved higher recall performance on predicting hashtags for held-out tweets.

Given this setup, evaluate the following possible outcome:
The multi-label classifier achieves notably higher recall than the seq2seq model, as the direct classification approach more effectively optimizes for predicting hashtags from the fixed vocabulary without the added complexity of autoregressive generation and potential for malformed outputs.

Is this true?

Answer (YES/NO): YES